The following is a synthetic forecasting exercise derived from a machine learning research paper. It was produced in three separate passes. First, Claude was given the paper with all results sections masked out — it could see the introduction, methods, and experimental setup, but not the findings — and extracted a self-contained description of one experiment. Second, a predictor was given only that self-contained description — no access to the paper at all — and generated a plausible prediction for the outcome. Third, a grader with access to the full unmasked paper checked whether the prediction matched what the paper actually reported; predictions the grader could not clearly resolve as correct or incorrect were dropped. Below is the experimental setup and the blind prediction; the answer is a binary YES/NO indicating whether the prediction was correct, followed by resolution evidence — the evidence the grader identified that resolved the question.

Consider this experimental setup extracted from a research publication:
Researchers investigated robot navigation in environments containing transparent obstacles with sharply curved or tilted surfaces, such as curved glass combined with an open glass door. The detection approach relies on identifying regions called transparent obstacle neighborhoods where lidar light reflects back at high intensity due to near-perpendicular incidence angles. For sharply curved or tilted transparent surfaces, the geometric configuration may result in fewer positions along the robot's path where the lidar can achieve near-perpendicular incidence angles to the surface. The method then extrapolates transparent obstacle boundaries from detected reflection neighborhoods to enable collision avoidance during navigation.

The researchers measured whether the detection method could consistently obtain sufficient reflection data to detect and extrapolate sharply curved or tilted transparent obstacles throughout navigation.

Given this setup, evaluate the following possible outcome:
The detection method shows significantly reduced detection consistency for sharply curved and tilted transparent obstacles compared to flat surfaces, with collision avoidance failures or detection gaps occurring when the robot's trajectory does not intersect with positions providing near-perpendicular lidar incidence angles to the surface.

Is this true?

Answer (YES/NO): YES